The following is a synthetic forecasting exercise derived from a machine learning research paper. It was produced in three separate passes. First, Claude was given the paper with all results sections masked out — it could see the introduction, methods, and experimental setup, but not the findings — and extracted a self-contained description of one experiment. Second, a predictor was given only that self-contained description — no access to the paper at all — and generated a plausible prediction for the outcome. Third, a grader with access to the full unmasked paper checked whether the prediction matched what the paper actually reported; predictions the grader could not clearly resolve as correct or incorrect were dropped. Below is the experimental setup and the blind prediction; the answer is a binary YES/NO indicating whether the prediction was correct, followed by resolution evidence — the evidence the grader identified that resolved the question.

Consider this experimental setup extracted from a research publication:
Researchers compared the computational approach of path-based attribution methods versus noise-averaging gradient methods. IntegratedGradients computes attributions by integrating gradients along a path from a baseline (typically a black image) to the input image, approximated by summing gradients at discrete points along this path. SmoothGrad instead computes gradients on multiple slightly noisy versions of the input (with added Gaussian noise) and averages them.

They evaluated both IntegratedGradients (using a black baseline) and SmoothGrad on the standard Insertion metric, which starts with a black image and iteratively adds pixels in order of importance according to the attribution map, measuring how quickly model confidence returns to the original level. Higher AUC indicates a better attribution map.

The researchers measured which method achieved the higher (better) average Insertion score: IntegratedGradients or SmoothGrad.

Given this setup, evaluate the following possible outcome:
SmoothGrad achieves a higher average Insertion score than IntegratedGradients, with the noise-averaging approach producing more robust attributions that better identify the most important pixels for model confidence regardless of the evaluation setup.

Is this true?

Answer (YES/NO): YES